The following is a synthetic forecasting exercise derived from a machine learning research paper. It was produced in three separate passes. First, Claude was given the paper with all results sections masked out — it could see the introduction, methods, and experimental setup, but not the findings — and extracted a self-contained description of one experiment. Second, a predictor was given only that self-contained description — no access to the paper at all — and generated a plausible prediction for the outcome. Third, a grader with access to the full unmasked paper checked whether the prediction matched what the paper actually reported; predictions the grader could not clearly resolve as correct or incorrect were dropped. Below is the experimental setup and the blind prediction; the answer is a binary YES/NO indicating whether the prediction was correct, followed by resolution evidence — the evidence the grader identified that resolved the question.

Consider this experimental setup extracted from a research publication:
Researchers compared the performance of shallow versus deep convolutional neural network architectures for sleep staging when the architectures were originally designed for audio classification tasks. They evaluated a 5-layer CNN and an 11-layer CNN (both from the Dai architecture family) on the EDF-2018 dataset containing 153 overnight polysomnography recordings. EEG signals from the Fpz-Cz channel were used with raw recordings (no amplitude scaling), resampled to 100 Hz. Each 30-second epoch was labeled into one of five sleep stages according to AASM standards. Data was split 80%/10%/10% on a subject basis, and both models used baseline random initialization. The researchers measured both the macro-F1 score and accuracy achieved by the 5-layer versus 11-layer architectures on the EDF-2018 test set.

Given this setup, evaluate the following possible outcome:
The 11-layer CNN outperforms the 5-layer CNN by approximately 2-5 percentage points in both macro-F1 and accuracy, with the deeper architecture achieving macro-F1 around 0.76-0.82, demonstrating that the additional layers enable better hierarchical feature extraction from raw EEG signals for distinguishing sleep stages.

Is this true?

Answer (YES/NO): NO